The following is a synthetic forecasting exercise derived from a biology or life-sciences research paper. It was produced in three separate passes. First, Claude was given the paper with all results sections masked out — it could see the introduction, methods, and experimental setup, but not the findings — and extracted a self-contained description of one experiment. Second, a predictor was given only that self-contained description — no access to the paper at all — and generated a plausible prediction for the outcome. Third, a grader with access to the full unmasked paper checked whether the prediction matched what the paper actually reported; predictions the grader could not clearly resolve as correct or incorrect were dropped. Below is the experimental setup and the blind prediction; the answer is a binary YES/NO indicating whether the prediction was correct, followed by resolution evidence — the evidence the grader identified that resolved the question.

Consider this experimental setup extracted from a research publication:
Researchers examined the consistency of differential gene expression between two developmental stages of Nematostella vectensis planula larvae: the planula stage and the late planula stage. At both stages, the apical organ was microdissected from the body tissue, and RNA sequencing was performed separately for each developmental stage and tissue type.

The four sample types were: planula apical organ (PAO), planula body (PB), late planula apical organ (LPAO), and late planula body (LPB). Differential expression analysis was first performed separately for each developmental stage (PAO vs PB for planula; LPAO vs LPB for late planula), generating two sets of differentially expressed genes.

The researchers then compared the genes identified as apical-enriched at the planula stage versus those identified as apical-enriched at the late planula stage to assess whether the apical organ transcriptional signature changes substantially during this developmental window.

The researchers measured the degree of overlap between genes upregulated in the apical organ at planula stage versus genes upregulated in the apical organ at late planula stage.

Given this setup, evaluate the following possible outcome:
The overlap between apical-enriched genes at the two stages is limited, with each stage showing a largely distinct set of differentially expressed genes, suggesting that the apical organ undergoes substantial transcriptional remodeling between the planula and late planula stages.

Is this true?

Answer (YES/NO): NO